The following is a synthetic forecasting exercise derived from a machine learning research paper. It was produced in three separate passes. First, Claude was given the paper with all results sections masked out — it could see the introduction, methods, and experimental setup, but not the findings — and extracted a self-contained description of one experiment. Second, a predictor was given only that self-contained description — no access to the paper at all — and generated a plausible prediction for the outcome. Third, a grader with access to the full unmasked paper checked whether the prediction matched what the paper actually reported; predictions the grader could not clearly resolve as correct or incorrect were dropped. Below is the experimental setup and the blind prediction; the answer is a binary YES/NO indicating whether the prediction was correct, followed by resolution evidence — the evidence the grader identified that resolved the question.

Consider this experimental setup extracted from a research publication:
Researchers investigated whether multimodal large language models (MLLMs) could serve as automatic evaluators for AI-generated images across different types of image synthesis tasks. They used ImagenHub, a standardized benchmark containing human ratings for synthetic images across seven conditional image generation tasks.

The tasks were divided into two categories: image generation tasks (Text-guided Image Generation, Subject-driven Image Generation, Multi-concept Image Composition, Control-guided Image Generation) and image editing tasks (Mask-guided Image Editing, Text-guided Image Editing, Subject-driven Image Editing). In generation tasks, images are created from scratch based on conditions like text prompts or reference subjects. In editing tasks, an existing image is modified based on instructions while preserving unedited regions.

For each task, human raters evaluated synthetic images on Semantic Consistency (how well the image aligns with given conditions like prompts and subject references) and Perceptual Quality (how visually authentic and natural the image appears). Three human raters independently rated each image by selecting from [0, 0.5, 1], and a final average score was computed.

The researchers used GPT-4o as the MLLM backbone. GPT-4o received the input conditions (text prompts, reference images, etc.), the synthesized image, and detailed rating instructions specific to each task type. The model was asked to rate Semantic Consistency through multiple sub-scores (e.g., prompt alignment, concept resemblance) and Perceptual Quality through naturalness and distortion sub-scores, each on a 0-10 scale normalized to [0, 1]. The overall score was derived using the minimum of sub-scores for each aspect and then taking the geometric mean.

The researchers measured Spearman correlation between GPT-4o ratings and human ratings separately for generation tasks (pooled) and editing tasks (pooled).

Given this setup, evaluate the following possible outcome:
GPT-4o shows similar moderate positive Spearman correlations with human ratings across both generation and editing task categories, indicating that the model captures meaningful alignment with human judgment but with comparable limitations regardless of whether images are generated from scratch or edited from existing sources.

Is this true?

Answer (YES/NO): NO